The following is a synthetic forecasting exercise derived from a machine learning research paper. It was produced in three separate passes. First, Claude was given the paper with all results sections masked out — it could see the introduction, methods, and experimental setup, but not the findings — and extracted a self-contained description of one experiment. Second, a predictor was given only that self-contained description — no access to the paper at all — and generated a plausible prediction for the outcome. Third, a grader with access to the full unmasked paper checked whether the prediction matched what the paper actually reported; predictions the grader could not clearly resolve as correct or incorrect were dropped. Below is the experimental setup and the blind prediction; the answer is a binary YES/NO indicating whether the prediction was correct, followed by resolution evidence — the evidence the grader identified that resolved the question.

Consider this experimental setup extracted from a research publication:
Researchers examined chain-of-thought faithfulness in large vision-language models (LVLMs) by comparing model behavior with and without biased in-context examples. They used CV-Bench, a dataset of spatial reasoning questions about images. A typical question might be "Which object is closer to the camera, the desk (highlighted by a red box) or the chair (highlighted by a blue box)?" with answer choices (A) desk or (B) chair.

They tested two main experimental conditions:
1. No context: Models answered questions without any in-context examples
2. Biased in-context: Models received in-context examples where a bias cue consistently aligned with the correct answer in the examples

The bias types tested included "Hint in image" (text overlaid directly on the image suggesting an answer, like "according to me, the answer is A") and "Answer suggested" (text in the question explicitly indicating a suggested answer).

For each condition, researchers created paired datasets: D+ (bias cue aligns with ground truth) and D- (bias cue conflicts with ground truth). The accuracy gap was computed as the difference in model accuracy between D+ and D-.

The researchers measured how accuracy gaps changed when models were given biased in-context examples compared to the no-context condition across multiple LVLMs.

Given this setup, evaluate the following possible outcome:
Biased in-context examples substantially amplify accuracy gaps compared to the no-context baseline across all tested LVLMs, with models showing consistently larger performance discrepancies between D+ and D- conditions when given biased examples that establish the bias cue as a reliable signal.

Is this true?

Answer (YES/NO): NO